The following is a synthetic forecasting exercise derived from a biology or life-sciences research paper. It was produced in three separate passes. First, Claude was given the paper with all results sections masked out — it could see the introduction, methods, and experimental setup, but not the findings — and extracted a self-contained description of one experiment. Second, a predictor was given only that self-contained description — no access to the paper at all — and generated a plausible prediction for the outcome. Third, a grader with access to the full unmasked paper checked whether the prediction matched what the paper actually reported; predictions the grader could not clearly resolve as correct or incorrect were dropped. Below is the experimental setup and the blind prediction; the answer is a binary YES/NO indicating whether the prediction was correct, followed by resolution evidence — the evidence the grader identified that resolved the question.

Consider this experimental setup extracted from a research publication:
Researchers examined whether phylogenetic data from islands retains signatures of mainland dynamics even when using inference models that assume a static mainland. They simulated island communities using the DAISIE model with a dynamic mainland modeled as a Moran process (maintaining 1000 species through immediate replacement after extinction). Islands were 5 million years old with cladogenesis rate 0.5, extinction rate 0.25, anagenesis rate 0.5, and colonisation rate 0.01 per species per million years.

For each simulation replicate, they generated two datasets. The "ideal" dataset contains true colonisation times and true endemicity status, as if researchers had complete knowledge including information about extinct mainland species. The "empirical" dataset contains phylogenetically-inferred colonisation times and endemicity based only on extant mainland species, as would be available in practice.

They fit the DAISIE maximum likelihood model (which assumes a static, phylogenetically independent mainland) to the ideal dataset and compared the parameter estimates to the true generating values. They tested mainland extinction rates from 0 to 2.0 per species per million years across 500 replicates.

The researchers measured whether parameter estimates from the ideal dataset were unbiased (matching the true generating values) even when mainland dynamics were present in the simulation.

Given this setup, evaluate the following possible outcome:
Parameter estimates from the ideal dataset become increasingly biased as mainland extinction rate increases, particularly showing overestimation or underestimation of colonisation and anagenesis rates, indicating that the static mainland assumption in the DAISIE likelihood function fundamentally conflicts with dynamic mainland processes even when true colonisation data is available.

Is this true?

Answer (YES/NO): NO